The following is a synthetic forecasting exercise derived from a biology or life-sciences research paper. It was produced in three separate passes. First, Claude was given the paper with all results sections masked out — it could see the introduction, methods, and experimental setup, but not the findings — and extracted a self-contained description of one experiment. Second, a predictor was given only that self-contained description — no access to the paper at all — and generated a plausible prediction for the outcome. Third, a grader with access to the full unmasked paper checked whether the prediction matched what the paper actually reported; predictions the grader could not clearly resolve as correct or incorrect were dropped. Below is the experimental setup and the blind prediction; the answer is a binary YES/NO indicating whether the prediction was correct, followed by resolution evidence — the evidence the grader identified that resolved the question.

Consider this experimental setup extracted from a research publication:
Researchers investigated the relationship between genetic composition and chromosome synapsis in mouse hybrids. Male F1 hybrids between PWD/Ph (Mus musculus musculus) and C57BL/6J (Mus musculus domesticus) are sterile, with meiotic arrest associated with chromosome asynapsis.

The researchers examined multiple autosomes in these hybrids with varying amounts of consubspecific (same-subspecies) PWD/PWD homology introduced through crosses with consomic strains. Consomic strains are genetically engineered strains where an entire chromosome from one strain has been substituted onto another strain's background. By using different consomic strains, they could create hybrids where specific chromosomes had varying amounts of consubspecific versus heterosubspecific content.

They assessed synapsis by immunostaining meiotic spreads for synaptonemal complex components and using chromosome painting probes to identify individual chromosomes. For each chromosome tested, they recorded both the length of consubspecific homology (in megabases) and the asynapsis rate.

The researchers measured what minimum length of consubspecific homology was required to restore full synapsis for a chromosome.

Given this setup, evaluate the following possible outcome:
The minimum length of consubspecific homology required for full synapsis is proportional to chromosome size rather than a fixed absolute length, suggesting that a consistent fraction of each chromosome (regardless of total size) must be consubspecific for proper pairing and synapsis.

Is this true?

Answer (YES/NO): NO